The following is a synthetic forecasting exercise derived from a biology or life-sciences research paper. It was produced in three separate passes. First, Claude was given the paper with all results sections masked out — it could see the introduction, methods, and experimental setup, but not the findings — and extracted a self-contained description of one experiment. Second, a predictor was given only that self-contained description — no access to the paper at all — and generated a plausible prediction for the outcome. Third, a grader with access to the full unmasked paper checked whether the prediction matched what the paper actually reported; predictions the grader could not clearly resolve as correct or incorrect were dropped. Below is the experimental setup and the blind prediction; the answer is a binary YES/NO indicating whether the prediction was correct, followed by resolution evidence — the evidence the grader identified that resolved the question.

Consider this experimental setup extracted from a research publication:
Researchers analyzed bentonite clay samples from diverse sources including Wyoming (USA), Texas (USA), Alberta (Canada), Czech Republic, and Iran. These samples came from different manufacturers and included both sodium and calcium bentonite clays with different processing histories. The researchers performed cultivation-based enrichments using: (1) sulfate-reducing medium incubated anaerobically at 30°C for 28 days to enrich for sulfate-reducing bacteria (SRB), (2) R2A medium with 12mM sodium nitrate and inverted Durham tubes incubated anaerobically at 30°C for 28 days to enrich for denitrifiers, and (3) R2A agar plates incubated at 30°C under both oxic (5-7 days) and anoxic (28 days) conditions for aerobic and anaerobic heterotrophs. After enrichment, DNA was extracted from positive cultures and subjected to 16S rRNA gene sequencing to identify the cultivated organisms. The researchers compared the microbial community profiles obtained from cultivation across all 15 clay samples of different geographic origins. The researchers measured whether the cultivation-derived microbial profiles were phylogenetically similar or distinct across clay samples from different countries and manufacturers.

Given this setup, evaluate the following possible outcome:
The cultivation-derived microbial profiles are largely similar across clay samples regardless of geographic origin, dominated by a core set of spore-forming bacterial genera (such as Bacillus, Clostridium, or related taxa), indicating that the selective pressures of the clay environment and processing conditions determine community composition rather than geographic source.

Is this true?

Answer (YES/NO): YES